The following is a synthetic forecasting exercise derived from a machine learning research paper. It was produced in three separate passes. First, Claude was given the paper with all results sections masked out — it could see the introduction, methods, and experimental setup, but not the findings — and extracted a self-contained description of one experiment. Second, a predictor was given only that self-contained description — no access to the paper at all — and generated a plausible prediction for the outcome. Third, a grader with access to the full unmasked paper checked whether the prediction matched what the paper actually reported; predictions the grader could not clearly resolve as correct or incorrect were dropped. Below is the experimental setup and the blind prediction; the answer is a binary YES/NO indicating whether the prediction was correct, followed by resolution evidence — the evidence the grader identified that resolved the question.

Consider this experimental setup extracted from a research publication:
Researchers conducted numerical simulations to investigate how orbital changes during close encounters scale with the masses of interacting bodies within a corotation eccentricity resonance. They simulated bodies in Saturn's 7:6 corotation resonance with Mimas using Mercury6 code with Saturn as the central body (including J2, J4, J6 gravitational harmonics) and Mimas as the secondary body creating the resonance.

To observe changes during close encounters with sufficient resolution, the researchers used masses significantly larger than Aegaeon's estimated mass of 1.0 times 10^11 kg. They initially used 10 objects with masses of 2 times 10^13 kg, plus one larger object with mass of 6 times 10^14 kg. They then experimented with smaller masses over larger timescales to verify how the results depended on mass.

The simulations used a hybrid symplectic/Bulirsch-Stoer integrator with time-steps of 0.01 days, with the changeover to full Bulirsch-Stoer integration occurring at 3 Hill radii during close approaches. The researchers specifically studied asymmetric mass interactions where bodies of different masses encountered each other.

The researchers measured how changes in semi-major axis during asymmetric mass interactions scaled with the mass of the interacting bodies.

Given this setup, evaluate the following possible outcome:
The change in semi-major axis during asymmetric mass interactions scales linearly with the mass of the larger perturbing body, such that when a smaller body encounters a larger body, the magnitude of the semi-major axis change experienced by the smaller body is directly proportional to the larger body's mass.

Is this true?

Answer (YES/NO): YES